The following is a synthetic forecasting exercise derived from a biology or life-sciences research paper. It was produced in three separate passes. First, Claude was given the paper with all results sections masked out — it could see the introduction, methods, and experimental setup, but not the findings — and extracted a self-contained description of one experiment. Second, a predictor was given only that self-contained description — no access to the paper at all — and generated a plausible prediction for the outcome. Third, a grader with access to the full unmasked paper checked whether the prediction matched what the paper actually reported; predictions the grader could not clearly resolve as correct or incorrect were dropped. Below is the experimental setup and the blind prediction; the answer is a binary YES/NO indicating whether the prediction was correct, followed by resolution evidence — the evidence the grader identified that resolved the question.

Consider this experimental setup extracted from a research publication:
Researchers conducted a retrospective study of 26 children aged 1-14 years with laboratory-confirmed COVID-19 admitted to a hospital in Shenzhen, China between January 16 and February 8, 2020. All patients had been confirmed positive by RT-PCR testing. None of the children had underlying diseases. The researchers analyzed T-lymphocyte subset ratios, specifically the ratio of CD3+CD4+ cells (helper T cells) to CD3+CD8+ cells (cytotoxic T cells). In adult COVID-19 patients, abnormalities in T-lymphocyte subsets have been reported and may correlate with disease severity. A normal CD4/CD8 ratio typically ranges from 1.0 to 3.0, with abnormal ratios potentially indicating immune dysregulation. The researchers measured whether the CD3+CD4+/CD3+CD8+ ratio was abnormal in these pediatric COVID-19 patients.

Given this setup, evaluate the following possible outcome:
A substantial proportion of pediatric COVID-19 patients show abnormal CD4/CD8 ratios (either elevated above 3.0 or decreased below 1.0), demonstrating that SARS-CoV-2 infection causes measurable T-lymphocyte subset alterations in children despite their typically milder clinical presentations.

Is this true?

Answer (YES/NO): NO